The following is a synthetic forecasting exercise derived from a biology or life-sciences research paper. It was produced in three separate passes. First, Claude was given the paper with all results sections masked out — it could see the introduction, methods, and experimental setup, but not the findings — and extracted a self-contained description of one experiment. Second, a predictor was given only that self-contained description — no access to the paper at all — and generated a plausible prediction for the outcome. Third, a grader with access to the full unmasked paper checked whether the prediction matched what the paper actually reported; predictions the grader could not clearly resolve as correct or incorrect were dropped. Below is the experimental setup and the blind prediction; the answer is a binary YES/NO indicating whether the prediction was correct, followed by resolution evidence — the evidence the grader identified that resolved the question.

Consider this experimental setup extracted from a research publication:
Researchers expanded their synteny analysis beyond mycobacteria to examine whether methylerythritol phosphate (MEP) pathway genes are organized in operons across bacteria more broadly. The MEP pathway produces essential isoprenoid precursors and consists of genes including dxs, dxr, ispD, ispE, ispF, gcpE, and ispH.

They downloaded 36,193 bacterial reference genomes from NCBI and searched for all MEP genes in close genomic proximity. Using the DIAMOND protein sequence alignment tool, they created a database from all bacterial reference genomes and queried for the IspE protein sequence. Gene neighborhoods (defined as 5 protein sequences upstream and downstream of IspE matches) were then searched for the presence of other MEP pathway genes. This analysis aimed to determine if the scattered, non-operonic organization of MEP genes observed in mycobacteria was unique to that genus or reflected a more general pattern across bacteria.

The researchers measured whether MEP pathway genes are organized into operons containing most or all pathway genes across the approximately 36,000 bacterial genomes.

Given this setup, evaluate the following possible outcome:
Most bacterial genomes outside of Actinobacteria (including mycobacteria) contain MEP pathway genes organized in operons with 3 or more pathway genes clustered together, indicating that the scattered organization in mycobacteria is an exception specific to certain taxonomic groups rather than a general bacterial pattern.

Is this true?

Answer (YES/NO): NO